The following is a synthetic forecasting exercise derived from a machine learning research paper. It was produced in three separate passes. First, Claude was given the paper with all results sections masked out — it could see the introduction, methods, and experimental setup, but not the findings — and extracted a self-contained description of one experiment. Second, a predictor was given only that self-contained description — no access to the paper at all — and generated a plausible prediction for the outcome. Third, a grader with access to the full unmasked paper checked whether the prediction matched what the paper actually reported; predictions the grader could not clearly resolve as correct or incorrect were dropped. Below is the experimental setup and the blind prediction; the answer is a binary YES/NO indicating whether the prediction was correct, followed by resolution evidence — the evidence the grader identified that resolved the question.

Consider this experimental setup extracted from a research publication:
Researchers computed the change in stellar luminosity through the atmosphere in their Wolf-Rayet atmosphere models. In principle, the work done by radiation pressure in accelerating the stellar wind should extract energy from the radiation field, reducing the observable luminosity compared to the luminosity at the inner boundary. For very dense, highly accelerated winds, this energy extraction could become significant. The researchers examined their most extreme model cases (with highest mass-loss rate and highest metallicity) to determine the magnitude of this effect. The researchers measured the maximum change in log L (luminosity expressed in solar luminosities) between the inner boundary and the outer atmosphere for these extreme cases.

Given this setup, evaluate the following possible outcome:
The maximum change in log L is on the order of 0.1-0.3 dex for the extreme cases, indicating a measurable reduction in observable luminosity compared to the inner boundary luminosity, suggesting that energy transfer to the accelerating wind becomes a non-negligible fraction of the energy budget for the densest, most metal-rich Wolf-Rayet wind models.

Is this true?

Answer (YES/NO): NO